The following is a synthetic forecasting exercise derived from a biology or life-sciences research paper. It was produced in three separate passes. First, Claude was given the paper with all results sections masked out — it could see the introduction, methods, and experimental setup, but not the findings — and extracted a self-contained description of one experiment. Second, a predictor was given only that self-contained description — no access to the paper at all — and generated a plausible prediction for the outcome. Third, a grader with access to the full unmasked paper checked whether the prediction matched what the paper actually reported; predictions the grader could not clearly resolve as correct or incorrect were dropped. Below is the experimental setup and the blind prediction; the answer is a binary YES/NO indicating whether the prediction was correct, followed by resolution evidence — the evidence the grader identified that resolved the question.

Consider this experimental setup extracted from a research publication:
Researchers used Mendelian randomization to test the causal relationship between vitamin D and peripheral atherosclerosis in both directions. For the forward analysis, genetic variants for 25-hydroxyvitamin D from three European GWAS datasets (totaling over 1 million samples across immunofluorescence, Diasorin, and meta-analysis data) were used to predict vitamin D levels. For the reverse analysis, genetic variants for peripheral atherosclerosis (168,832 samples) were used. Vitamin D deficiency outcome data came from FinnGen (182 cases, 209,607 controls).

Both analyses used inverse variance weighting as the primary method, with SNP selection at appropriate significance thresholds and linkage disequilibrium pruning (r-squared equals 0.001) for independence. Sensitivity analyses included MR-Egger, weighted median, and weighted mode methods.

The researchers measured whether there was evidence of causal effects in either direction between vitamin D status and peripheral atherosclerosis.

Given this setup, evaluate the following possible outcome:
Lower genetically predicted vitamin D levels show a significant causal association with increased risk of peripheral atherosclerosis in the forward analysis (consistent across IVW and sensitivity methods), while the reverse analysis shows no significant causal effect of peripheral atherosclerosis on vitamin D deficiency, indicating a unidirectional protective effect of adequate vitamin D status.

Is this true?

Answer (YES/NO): NO